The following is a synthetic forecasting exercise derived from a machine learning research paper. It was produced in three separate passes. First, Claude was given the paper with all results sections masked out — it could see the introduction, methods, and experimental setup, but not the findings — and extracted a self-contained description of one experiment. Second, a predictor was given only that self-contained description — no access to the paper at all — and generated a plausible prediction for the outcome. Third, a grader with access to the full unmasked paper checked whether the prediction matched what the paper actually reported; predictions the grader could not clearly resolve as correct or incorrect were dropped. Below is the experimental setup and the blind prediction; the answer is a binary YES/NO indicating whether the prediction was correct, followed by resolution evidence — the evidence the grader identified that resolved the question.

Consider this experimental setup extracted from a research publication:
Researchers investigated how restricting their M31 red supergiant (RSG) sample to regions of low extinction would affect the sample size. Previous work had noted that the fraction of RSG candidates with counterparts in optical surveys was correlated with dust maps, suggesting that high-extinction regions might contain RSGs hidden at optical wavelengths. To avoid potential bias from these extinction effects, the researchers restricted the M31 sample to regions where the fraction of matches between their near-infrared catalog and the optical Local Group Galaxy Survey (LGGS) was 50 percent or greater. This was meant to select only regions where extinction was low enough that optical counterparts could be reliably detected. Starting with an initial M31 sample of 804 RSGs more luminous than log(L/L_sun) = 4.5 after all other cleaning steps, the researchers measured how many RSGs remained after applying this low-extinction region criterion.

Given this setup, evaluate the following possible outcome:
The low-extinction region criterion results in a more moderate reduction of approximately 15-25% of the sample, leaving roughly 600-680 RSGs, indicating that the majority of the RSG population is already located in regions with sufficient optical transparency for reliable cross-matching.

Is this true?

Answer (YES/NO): NO